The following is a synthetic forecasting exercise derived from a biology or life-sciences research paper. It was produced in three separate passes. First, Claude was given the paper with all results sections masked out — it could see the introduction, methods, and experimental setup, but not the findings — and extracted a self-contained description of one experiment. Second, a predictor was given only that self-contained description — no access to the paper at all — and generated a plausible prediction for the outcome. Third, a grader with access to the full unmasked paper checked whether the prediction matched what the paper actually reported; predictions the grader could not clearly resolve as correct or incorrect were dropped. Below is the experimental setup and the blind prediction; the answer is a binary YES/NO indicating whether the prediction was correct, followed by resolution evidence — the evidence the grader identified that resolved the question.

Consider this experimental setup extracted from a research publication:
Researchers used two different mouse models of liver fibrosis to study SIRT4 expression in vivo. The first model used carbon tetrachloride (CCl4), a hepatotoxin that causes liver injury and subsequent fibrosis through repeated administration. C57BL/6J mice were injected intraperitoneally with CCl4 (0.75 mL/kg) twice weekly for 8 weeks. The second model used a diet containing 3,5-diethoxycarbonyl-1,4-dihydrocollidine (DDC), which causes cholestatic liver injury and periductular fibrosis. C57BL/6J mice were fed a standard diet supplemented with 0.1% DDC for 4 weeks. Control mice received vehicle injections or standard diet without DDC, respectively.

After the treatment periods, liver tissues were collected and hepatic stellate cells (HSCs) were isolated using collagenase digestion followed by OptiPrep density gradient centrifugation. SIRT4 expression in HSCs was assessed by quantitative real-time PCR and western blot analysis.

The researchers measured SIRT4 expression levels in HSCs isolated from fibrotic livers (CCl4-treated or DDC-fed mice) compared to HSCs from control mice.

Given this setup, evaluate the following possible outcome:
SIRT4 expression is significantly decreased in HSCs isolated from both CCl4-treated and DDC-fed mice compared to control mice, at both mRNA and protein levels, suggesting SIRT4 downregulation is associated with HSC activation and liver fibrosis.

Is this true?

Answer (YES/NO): NO